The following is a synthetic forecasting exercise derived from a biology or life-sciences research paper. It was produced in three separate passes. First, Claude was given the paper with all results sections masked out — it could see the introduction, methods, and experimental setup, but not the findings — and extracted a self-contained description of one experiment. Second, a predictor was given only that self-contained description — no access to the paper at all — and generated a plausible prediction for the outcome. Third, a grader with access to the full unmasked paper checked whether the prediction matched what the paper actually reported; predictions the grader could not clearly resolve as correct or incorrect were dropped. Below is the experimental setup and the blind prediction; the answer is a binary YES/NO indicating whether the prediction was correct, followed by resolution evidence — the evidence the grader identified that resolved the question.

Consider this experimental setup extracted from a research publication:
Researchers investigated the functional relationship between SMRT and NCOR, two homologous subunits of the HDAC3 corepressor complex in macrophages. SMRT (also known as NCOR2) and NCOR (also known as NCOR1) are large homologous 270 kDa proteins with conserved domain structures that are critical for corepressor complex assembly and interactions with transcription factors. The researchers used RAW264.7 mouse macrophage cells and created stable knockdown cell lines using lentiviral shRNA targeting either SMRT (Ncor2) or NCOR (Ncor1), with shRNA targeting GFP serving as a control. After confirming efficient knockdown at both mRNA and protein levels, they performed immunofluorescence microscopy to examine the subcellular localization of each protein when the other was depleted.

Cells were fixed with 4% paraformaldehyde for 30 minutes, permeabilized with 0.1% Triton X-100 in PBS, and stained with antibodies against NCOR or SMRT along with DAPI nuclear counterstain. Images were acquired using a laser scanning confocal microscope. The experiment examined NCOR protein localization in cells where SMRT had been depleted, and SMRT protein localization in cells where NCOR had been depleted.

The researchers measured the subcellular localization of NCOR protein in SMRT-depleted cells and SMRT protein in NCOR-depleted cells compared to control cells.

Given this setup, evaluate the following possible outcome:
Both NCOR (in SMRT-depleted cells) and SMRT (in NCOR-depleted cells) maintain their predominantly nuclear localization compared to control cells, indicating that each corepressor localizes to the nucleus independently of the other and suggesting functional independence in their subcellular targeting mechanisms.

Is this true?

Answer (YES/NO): NO